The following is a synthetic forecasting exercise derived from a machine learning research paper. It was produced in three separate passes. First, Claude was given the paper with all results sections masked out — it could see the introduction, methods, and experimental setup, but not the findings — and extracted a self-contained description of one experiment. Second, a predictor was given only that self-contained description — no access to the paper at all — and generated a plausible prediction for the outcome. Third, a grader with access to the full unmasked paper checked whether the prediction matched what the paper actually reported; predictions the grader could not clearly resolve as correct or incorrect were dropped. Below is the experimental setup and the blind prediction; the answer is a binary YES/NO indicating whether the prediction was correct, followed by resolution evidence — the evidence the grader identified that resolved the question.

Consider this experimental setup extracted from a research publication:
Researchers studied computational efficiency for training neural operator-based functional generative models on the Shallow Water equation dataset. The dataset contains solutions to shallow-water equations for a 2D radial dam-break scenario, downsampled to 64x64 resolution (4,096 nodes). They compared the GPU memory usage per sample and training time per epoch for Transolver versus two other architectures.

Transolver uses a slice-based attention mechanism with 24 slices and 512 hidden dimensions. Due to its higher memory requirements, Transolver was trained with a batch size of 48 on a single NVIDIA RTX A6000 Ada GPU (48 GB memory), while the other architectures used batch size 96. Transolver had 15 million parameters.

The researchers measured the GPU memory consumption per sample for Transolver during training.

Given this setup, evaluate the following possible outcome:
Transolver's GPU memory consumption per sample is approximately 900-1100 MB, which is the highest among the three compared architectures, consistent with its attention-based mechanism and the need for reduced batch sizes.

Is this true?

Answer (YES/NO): YES